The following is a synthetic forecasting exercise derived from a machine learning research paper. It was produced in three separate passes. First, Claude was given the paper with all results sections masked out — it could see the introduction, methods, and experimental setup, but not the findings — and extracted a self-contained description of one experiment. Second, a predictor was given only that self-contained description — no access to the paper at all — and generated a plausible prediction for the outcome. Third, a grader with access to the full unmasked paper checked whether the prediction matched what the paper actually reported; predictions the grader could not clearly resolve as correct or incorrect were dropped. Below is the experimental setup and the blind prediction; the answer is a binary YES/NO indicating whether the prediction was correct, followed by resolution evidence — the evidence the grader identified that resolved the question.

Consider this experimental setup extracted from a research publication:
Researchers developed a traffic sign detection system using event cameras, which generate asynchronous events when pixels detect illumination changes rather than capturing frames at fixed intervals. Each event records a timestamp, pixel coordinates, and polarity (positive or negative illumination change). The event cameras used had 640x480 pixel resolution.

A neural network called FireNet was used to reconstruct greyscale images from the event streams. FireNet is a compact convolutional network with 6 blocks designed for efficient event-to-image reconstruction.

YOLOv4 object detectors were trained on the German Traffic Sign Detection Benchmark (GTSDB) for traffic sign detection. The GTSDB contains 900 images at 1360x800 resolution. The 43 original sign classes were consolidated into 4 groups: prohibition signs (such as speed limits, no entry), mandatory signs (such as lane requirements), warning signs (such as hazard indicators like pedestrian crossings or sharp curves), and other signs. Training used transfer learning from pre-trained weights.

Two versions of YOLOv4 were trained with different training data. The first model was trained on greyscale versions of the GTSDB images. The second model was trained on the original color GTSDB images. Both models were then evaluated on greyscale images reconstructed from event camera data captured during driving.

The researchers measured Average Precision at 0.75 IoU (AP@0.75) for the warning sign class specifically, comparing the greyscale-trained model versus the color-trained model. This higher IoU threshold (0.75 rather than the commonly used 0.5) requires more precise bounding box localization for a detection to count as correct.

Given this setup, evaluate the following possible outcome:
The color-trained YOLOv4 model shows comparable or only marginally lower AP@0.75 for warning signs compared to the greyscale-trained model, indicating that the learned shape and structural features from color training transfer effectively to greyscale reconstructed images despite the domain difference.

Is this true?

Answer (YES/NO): NO